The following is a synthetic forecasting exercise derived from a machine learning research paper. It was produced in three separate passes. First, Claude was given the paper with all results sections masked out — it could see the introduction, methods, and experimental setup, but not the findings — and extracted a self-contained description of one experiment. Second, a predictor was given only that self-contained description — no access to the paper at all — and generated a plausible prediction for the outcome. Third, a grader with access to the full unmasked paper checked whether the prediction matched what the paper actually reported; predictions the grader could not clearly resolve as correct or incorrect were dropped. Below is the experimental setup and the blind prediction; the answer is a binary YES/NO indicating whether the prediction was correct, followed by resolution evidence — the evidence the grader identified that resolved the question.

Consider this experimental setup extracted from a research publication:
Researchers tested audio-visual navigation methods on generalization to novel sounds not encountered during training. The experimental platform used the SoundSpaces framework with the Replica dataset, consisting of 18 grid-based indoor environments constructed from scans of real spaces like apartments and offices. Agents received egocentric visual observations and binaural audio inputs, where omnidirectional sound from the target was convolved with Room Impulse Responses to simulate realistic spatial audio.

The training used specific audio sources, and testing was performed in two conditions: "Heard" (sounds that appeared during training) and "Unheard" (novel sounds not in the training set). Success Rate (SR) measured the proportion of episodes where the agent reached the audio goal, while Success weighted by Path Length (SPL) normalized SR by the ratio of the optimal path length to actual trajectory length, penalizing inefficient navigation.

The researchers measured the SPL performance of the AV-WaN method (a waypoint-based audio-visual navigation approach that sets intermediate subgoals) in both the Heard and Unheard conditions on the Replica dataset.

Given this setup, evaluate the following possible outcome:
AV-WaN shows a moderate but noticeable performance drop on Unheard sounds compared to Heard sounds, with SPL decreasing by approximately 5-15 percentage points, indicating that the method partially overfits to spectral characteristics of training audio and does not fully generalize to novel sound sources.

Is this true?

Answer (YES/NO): NO